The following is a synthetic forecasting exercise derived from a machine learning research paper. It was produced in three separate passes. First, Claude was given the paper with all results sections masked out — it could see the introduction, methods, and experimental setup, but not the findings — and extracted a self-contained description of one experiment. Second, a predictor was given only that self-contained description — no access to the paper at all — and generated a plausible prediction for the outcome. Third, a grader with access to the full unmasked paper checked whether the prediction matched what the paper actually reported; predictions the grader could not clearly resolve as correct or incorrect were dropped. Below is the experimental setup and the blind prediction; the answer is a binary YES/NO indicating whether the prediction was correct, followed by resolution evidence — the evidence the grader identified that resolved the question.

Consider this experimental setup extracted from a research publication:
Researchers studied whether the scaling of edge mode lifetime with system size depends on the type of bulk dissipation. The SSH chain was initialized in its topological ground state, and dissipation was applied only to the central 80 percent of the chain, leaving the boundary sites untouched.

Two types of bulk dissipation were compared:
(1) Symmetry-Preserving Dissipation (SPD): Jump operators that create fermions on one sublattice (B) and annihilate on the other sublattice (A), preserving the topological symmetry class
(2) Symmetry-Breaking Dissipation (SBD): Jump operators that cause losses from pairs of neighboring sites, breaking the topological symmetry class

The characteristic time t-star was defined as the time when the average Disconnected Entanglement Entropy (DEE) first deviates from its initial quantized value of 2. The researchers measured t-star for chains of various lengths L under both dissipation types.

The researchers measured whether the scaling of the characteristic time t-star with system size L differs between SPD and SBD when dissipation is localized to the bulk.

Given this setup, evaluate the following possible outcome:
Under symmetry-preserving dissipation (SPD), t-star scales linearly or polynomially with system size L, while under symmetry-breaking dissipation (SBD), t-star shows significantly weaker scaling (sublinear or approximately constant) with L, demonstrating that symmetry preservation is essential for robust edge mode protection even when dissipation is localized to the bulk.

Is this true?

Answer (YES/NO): NO